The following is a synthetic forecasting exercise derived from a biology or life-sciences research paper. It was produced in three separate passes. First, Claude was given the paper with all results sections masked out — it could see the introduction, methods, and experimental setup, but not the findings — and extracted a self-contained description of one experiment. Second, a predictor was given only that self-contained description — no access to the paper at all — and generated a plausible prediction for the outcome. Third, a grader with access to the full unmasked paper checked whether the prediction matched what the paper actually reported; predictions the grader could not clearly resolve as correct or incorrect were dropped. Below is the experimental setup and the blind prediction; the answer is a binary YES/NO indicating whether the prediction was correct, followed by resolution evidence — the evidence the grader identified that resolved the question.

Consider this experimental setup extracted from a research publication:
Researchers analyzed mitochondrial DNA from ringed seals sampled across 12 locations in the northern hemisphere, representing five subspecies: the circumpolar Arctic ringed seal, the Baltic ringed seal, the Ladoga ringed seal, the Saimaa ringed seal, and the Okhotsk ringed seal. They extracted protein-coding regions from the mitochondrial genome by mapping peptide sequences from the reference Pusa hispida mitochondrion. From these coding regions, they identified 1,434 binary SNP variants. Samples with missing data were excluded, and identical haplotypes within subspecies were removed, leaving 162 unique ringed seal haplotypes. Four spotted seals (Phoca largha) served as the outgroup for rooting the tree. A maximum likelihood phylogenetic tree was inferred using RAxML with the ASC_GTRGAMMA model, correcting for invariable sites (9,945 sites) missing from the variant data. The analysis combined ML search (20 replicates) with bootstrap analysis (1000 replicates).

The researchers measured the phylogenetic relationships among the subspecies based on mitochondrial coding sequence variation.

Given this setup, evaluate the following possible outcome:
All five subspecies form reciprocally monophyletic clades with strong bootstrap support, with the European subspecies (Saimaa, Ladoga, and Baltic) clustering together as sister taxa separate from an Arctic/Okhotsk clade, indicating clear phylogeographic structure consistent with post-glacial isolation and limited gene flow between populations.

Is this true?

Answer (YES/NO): NO